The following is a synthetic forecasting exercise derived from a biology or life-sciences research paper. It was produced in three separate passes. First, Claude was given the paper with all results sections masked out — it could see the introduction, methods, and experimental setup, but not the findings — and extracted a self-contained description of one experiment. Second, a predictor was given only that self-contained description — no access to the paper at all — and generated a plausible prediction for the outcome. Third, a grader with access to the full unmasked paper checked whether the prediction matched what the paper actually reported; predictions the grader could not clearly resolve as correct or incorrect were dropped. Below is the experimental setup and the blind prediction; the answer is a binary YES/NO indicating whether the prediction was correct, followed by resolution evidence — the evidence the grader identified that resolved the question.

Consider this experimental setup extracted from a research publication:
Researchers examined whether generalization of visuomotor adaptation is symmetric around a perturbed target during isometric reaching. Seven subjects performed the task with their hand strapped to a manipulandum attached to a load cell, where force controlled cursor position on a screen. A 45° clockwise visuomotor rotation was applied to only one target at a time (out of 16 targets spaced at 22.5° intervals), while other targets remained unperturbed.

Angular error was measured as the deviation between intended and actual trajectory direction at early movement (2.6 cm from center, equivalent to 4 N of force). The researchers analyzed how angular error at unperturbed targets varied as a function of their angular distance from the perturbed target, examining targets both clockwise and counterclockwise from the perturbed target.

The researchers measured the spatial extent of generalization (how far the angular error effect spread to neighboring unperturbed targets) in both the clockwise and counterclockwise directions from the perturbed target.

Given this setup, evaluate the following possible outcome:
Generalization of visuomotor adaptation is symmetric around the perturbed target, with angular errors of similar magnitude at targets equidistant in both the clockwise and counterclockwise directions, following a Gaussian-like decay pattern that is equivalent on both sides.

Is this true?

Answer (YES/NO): NO